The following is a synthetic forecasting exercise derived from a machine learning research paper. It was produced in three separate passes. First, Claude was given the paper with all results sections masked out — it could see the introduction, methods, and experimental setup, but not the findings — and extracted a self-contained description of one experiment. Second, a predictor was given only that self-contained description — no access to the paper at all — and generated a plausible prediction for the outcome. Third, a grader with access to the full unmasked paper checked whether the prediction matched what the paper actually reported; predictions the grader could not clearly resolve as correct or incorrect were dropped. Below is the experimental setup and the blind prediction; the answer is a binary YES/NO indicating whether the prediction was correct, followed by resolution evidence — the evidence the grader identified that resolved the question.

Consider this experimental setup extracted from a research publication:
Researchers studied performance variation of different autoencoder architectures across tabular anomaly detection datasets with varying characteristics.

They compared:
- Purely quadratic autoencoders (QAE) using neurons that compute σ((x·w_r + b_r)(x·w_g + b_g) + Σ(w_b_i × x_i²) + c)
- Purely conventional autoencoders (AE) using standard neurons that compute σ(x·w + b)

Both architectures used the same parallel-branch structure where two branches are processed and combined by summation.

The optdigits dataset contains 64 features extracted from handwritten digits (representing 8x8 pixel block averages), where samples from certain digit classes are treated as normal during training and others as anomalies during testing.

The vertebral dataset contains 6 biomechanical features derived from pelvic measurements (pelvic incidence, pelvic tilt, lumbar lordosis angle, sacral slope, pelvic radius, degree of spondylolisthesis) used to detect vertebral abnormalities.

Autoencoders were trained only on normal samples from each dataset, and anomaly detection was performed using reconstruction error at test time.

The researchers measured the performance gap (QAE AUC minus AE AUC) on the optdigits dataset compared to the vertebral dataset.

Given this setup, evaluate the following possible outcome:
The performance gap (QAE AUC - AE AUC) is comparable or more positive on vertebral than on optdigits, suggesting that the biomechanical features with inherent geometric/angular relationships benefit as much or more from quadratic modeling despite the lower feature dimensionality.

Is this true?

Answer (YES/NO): NO